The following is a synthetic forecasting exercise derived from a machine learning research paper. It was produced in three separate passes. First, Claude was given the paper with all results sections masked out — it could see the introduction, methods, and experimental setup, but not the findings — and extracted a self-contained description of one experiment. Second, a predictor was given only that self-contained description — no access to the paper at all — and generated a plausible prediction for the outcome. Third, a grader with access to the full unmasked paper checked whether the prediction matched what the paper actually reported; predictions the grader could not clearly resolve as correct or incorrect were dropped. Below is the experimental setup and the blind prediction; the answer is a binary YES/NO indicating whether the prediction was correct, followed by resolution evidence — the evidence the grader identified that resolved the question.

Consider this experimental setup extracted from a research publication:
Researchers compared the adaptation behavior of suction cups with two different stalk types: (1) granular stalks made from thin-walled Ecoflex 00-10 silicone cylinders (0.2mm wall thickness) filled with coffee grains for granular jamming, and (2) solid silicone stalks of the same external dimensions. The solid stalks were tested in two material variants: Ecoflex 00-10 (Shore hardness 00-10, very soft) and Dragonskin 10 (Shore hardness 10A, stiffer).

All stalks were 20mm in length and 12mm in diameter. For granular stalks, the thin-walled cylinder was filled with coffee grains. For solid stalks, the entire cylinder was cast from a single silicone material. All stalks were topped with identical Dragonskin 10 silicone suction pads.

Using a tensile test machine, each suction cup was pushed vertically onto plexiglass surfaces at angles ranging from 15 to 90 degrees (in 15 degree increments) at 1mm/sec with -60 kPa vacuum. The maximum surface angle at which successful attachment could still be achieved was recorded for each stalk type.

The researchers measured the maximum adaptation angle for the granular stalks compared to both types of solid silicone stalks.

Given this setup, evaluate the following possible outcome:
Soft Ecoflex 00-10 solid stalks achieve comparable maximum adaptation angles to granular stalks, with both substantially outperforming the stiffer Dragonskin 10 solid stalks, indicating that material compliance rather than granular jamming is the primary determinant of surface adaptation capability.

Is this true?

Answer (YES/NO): NO